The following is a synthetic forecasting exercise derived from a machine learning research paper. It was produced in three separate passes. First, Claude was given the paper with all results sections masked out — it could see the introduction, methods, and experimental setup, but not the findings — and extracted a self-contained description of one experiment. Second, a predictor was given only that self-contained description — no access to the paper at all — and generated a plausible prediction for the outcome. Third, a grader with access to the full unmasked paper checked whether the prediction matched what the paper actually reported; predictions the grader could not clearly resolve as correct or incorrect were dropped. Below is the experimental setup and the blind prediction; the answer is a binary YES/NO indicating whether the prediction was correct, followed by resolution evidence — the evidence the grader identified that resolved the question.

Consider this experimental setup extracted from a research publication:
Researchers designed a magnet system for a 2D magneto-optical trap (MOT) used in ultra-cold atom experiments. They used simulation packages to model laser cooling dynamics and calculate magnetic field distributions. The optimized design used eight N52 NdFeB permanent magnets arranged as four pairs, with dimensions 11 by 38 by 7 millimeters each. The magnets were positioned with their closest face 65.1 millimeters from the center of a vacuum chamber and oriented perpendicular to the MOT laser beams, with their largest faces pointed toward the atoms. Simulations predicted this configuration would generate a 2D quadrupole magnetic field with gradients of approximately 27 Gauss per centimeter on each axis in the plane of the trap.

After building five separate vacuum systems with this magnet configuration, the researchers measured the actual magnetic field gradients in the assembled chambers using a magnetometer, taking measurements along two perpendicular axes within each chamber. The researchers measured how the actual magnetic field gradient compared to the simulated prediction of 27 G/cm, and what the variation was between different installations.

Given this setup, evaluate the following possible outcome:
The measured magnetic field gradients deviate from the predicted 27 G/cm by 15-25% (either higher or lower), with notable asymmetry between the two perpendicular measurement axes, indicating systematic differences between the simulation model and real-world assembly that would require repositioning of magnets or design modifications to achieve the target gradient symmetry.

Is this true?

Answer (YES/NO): NO